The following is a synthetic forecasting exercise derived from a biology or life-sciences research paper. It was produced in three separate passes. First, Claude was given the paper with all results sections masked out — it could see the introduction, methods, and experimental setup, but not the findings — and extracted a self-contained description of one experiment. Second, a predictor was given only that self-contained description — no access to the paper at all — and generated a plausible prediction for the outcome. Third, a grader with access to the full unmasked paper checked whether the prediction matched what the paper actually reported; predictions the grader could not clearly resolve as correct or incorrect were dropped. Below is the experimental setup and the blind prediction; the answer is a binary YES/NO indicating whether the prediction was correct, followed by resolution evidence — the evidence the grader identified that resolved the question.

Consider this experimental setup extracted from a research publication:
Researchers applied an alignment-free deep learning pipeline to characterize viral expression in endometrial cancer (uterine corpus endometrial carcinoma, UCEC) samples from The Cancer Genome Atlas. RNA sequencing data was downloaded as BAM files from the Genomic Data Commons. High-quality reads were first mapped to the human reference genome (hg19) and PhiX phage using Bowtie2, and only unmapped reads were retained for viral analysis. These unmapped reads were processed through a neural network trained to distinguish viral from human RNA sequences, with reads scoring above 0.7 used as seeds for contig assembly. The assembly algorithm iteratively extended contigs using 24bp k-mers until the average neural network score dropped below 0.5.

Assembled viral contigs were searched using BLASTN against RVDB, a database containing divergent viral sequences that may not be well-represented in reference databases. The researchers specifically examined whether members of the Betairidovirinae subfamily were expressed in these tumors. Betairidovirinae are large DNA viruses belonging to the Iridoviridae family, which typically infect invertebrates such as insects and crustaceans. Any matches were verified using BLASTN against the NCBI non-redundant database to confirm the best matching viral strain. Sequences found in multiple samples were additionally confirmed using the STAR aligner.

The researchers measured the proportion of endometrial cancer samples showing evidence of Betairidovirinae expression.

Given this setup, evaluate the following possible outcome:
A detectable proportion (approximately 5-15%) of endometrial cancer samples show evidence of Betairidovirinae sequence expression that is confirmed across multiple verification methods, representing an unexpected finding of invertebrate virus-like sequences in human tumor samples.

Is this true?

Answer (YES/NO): NO